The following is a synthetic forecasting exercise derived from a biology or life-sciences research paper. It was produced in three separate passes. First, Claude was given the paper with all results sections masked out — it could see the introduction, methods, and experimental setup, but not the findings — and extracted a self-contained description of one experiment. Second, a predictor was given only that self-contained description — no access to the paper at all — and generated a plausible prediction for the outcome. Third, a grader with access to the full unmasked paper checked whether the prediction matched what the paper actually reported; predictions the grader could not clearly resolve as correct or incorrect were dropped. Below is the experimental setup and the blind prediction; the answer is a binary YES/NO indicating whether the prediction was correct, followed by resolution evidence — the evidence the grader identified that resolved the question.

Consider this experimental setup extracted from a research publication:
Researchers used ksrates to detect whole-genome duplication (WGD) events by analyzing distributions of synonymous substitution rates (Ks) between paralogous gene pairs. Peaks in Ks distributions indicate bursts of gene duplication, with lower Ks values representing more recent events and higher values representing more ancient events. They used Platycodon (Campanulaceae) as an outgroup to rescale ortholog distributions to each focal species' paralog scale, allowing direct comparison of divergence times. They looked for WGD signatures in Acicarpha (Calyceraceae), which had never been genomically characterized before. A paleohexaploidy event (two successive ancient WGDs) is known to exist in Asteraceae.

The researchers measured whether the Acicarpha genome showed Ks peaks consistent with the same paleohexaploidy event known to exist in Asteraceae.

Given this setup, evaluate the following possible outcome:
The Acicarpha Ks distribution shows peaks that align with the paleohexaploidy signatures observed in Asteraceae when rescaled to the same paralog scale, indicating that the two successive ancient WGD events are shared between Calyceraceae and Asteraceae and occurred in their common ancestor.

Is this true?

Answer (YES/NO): NO